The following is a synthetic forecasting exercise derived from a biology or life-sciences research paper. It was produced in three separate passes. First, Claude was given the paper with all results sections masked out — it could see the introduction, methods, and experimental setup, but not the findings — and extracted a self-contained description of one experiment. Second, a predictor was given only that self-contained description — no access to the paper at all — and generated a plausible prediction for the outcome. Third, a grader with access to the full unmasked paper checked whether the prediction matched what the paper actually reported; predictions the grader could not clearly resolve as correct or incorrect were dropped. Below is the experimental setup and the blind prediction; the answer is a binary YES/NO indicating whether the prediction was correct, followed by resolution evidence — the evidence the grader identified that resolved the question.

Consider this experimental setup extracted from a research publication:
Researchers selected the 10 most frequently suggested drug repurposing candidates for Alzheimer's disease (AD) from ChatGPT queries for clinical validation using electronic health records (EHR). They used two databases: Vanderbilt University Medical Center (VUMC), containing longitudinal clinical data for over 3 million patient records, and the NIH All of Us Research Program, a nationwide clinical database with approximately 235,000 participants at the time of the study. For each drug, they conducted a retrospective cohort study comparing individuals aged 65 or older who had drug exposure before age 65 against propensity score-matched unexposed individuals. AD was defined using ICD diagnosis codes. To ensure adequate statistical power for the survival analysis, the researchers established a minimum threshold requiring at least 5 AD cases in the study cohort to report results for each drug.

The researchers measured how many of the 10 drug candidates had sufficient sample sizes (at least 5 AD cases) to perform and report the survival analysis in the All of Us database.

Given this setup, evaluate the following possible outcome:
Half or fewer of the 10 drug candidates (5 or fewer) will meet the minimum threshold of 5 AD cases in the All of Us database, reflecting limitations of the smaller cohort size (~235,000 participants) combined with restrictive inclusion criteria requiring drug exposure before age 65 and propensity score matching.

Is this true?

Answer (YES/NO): YES